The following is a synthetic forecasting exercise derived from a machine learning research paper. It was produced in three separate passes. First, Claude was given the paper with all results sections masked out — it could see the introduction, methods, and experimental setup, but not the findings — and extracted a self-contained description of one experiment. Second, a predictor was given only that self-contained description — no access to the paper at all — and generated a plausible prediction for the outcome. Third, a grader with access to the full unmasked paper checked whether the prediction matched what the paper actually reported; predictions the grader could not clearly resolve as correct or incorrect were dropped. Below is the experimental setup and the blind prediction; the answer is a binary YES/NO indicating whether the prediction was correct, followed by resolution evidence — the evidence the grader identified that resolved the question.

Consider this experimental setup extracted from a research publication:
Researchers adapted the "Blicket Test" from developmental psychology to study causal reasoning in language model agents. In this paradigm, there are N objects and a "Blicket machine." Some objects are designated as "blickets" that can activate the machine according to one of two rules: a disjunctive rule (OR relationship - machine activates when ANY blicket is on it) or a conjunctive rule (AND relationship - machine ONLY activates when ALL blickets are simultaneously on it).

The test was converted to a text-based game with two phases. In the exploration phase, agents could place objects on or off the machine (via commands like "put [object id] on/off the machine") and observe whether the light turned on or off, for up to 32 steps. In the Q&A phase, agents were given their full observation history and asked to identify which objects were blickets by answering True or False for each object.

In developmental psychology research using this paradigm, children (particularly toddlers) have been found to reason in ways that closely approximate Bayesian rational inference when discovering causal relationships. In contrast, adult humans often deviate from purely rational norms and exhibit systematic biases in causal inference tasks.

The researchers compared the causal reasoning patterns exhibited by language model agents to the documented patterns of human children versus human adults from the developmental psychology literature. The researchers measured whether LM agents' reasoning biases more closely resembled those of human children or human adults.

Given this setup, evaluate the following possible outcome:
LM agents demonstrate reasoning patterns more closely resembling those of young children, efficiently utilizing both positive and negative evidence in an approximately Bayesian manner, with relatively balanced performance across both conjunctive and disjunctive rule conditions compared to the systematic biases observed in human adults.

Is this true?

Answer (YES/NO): NO